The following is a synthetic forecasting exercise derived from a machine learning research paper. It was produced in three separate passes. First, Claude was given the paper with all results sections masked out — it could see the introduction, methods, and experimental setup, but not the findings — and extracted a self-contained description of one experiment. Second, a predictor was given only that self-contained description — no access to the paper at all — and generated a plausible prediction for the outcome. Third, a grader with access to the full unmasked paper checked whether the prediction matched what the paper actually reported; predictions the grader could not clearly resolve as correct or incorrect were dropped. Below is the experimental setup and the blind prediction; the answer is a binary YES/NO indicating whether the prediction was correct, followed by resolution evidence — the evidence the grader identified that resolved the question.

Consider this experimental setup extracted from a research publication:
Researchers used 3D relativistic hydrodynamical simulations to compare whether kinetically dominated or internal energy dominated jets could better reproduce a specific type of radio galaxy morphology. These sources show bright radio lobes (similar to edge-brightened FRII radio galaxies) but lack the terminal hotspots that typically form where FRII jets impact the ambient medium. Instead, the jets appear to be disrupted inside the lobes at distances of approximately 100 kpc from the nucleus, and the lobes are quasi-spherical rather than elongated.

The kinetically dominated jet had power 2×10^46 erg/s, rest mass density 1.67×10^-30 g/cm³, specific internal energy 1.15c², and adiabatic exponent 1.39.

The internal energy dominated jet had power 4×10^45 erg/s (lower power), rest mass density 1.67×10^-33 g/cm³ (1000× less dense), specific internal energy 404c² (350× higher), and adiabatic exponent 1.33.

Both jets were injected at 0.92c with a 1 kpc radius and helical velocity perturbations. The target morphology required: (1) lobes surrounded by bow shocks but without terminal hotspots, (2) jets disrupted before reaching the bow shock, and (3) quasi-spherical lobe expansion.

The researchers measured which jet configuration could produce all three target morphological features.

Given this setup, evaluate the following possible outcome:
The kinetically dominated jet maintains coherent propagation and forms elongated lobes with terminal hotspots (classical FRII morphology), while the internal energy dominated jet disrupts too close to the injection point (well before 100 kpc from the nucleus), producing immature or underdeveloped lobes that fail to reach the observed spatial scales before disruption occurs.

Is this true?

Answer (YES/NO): NO